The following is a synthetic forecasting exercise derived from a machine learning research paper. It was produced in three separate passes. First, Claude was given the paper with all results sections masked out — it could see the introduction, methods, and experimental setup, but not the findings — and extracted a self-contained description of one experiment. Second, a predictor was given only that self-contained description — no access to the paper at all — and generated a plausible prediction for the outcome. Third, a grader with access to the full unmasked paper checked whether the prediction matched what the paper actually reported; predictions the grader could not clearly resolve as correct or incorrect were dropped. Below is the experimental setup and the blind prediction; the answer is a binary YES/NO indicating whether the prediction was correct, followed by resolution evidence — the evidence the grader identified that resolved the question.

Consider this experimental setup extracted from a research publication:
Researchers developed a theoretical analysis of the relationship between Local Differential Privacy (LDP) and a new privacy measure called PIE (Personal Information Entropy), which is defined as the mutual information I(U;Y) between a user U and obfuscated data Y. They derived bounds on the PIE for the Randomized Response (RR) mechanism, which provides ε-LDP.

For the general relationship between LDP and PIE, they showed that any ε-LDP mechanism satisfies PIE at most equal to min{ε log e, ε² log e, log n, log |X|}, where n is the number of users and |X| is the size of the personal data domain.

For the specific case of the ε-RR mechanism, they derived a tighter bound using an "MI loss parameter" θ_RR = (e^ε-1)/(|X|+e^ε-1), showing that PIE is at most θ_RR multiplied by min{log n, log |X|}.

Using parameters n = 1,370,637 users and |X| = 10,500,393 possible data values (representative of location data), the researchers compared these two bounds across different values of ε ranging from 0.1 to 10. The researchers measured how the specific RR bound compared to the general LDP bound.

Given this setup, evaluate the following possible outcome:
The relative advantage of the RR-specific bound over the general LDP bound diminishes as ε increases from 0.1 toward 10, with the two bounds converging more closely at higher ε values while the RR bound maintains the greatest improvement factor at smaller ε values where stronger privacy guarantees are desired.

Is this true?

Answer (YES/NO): NO